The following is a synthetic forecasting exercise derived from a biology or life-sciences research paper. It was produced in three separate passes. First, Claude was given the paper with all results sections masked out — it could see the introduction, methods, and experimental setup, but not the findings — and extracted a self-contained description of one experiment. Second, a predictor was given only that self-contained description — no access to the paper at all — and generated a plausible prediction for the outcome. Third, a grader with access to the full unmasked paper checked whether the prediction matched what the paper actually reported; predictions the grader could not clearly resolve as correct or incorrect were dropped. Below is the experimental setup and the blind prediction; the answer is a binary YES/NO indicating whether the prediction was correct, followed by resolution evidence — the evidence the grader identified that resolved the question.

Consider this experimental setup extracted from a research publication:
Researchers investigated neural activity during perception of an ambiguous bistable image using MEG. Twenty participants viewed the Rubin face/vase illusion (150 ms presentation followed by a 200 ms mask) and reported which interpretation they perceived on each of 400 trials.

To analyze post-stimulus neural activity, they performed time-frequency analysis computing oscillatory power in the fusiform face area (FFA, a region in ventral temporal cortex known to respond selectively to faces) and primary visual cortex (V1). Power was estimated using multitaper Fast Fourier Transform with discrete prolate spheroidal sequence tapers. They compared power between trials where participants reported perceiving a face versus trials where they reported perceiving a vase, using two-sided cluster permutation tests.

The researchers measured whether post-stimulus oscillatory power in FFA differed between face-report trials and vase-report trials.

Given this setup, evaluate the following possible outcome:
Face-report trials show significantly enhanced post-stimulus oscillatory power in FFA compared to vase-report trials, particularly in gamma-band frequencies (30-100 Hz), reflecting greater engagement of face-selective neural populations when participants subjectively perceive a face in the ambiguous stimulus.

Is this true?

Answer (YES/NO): YES